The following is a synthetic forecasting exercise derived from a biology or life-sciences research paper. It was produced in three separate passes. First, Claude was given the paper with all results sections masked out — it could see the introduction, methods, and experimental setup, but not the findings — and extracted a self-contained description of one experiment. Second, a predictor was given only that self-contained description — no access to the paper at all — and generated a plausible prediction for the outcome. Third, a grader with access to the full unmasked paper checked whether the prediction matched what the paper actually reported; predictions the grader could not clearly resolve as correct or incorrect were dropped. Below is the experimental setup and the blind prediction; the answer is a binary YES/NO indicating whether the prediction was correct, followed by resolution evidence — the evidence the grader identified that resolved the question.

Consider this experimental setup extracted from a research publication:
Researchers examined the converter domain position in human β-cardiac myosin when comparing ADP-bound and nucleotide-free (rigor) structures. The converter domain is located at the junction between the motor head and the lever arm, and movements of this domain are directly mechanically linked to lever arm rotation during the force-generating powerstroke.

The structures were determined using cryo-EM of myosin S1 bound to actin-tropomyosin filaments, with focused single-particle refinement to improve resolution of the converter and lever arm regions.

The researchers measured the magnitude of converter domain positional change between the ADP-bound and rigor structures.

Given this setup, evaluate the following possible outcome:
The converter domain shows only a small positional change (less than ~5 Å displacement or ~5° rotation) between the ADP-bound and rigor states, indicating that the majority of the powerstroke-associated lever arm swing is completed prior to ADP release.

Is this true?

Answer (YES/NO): NO